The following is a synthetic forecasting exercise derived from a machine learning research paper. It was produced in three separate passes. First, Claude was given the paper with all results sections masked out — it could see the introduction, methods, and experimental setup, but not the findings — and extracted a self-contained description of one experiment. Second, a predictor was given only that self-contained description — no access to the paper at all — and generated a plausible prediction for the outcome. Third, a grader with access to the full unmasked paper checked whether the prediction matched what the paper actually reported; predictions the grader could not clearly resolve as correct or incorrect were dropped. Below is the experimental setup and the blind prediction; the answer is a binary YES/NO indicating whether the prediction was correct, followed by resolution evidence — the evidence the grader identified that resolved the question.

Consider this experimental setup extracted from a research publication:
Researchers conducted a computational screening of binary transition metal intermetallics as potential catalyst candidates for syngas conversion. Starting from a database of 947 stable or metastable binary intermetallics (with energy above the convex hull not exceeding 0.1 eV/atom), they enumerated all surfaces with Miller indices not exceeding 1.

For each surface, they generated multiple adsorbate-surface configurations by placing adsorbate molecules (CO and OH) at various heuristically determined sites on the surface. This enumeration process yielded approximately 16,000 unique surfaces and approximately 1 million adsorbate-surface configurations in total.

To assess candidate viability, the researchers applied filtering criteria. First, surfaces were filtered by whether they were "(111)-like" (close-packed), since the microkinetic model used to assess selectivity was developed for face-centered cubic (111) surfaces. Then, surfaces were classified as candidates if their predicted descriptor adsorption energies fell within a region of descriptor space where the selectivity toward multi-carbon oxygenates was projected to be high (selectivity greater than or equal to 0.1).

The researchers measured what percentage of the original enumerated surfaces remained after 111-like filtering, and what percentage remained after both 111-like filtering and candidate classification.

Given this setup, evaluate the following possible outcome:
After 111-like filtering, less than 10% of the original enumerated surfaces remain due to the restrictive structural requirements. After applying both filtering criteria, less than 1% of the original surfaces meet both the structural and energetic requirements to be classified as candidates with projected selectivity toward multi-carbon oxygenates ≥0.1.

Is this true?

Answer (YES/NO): YES